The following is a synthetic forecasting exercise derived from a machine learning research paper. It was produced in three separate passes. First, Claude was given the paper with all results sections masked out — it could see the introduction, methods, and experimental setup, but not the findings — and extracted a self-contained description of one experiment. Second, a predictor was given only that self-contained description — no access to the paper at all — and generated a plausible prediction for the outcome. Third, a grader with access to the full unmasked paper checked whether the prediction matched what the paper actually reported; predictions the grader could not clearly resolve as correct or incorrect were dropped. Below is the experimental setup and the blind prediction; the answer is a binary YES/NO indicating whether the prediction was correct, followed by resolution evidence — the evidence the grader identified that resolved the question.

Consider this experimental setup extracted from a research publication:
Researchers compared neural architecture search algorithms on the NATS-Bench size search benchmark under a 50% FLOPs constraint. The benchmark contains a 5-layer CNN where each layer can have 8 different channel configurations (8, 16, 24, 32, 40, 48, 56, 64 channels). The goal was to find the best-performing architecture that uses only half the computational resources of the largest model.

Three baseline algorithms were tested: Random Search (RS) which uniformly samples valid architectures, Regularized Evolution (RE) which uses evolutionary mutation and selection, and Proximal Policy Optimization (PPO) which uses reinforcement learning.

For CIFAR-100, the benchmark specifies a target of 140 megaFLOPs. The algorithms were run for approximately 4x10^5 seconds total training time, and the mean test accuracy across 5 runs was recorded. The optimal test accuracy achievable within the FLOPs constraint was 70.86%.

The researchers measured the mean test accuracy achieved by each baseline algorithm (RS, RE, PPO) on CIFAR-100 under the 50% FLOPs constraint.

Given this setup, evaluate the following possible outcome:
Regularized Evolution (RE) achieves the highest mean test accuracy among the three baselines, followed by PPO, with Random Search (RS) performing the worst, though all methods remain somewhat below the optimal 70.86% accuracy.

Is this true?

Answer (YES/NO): YES